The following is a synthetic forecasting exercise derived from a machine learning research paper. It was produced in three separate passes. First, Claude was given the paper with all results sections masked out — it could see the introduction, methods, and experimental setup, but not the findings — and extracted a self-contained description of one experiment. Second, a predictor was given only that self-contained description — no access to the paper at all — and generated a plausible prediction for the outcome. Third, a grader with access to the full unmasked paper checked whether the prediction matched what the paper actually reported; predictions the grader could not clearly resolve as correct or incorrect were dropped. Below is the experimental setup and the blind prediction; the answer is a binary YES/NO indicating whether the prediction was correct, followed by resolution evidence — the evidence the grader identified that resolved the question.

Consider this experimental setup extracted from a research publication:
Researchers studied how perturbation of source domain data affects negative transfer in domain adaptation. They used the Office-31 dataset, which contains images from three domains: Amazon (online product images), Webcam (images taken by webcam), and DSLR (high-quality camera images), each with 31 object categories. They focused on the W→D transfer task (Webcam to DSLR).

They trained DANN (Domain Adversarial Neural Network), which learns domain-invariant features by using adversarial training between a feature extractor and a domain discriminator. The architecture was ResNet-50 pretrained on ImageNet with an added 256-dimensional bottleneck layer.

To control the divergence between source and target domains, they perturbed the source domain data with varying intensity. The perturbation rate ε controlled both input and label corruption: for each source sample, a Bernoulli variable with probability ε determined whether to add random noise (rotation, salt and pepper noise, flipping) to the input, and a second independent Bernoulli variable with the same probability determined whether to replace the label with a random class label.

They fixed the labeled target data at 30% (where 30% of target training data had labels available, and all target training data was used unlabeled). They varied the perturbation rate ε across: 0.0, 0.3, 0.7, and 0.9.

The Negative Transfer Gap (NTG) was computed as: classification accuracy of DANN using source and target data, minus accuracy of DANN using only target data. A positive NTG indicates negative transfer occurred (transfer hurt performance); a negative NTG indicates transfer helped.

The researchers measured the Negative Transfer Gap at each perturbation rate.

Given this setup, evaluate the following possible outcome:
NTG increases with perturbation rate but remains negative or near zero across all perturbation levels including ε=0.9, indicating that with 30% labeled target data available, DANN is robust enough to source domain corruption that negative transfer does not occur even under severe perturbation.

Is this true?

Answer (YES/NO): NO